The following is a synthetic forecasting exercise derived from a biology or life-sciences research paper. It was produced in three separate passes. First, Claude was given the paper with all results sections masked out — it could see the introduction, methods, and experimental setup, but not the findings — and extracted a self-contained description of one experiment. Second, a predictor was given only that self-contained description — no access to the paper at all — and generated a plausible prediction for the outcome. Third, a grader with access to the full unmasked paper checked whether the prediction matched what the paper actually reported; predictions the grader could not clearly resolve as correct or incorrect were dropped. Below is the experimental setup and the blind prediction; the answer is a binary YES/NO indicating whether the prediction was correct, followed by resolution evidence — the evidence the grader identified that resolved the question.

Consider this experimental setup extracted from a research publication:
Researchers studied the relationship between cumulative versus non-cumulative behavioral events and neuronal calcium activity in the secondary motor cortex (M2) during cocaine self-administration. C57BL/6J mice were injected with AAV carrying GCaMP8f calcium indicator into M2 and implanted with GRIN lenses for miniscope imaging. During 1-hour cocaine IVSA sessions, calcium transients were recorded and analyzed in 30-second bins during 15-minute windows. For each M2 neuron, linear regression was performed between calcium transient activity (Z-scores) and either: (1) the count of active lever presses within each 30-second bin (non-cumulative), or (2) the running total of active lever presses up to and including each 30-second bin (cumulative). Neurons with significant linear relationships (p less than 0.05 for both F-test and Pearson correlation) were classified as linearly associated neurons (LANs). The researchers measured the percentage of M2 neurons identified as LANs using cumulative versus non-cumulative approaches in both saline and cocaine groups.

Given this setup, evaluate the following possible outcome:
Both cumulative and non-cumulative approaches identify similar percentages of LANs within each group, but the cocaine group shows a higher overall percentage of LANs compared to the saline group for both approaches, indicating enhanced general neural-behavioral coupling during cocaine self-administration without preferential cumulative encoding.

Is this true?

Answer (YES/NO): NO